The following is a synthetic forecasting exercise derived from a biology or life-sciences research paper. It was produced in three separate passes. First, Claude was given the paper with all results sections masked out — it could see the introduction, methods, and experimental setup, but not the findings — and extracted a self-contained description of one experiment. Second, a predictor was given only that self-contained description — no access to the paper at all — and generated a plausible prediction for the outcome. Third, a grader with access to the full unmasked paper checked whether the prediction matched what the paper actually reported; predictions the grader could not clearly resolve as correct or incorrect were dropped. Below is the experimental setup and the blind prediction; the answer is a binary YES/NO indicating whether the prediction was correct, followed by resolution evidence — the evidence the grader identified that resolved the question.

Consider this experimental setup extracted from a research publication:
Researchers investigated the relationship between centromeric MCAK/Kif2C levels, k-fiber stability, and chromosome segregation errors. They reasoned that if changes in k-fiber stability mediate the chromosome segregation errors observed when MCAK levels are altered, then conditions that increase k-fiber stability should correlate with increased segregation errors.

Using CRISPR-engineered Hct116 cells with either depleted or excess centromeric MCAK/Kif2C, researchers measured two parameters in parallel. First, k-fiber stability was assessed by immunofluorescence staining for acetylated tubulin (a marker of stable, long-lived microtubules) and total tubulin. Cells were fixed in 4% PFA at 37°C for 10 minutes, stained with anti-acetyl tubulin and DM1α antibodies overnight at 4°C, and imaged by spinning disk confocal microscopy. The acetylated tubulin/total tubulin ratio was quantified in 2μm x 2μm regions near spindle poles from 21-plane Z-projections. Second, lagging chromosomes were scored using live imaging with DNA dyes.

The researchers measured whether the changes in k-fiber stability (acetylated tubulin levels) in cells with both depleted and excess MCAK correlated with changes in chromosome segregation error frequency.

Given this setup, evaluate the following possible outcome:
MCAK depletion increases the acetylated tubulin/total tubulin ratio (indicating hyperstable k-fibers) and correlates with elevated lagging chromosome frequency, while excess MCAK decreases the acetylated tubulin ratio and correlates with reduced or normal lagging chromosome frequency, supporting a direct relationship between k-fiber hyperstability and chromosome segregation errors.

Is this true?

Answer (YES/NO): NO